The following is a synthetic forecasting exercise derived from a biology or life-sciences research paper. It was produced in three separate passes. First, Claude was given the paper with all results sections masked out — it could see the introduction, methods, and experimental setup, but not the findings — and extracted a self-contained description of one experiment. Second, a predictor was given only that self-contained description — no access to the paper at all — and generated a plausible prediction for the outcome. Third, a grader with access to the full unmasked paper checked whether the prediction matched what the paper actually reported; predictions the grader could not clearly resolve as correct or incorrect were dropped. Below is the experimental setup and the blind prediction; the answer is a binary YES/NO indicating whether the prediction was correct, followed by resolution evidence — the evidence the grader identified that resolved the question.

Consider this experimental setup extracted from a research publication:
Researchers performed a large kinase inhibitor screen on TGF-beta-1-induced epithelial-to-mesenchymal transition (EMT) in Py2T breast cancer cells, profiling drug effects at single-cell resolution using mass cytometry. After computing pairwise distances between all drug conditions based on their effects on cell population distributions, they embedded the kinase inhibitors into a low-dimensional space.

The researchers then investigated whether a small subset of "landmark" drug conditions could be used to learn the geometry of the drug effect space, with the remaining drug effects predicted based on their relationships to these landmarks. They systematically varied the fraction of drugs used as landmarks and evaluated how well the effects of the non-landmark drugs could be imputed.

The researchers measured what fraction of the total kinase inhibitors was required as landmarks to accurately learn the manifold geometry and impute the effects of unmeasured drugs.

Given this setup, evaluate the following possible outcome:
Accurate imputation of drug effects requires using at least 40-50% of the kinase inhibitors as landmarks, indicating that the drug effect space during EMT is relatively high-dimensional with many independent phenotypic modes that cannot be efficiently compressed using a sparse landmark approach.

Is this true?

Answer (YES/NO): NO